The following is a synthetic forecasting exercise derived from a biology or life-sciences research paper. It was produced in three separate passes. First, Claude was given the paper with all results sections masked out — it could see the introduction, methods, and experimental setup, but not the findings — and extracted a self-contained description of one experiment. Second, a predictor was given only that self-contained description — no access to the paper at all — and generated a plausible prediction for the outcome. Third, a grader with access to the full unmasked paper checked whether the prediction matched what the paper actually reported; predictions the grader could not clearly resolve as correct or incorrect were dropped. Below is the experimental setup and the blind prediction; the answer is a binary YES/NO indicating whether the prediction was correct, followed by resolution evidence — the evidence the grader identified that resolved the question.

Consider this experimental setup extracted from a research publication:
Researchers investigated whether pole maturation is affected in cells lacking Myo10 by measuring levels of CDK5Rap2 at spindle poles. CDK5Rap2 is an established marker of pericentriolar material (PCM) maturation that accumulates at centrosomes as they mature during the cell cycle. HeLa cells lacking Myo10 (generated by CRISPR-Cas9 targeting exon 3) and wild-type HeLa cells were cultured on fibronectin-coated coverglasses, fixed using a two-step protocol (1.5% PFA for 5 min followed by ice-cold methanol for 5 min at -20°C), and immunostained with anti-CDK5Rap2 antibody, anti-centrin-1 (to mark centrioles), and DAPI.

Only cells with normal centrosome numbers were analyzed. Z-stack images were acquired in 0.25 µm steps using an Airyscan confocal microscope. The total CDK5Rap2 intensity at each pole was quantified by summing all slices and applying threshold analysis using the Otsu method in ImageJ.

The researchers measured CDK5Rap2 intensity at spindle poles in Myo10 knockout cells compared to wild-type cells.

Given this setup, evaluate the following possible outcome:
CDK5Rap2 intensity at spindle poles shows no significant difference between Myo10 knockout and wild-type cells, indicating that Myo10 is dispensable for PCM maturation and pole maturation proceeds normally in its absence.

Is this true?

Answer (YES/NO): YES